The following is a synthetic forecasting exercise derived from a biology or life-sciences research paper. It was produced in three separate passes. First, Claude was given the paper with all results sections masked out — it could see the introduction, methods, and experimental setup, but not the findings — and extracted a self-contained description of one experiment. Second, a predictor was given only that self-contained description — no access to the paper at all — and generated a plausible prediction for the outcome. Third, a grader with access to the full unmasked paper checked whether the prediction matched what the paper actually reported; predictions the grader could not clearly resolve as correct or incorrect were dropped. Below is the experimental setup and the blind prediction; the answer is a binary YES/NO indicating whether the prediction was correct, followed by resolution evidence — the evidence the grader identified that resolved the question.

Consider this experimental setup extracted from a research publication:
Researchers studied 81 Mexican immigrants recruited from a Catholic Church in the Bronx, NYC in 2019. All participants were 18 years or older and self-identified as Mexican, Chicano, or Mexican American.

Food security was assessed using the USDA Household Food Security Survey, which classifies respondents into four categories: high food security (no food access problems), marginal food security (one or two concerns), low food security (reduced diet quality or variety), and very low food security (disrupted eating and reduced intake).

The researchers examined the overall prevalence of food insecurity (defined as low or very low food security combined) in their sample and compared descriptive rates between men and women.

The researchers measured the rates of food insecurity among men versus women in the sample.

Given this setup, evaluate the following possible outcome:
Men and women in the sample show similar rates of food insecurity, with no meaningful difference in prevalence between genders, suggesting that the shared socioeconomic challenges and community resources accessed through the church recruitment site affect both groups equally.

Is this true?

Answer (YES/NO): NO